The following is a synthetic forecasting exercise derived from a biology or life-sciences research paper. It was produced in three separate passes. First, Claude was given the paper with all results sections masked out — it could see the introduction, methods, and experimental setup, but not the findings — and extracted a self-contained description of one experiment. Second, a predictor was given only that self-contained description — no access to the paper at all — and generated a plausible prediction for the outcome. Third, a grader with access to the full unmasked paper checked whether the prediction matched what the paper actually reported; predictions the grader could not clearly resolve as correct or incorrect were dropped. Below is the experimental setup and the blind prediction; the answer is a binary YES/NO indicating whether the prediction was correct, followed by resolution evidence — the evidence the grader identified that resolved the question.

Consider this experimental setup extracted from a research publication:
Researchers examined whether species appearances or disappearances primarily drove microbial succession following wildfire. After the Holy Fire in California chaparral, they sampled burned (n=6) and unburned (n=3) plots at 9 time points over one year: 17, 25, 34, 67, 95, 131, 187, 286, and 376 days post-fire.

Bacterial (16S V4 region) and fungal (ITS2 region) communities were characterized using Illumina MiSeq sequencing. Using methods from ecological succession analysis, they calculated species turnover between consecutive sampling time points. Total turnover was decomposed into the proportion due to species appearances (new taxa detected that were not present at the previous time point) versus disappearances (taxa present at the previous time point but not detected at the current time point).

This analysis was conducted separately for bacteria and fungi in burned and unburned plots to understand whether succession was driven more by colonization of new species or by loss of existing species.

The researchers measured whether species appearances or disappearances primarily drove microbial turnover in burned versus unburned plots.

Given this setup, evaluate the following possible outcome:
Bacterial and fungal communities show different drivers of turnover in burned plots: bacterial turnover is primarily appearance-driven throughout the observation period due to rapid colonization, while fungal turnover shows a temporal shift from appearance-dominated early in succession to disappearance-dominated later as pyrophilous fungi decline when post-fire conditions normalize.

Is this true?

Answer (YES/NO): NO